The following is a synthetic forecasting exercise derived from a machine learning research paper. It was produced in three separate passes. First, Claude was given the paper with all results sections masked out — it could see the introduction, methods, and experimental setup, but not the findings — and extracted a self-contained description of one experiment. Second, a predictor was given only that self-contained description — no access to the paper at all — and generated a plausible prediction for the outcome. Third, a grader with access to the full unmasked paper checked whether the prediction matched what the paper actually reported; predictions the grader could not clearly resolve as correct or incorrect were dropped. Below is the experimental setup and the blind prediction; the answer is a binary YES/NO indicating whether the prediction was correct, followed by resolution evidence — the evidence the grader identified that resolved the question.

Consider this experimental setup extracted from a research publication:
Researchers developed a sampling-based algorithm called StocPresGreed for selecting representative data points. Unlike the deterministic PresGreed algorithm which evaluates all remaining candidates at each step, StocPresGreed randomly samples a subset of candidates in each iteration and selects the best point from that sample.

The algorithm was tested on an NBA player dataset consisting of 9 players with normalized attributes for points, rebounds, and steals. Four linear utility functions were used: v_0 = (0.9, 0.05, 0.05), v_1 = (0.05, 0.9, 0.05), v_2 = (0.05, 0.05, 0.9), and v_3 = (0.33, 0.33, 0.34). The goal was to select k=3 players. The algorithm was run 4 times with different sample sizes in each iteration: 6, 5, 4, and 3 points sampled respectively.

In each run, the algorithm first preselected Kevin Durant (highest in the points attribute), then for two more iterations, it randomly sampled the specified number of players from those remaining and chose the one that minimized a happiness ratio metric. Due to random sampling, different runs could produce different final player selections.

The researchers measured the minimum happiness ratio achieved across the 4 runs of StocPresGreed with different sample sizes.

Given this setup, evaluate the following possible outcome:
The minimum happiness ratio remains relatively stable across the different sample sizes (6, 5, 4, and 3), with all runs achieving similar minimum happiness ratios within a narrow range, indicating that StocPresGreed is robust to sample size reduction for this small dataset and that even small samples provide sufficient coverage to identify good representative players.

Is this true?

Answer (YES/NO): NO